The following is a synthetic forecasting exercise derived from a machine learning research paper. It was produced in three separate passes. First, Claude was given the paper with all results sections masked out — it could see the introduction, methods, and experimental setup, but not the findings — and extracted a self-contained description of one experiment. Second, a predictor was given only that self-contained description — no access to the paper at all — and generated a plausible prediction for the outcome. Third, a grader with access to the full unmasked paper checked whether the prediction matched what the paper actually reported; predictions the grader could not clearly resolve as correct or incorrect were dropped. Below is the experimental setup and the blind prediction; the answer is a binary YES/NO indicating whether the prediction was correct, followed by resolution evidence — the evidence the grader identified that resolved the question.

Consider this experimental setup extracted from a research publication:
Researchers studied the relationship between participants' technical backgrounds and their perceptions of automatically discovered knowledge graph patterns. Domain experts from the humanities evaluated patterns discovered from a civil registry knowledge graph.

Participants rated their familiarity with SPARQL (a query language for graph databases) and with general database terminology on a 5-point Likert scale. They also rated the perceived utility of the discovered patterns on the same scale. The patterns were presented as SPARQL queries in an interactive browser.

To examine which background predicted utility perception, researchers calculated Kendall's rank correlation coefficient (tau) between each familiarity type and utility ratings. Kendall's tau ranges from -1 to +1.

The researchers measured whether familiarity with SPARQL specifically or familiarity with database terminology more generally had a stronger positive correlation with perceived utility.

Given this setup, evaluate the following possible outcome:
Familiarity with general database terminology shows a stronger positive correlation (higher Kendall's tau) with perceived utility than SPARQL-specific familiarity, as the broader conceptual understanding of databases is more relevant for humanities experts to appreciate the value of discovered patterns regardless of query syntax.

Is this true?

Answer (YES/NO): YES